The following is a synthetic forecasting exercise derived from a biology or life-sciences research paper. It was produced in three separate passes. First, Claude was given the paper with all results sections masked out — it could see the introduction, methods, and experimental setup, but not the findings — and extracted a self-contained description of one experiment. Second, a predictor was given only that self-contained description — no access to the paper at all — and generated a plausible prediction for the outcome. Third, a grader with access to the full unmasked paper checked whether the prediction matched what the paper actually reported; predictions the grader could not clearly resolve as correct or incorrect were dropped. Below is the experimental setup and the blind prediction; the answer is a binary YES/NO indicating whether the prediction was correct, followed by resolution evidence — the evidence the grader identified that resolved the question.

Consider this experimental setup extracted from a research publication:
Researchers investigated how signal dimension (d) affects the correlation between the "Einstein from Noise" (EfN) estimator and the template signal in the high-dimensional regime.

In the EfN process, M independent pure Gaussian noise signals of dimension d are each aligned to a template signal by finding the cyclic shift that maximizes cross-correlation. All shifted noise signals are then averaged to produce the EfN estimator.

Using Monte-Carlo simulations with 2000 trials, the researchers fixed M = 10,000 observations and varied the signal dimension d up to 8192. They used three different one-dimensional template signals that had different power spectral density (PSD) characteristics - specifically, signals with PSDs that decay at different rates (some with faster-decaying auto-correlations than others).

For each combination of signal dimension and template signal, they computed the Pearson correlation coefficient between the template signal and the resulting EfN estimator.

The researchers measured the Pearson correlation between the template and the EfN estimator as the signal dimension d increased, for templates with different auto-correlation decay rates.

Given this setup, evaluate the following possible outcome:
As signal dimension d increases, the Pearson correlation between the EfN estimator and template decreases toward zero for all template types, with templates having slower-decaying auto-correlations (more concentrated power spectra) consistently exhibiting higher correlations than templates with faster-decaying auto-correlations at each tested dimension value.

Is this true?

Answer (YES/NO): NO